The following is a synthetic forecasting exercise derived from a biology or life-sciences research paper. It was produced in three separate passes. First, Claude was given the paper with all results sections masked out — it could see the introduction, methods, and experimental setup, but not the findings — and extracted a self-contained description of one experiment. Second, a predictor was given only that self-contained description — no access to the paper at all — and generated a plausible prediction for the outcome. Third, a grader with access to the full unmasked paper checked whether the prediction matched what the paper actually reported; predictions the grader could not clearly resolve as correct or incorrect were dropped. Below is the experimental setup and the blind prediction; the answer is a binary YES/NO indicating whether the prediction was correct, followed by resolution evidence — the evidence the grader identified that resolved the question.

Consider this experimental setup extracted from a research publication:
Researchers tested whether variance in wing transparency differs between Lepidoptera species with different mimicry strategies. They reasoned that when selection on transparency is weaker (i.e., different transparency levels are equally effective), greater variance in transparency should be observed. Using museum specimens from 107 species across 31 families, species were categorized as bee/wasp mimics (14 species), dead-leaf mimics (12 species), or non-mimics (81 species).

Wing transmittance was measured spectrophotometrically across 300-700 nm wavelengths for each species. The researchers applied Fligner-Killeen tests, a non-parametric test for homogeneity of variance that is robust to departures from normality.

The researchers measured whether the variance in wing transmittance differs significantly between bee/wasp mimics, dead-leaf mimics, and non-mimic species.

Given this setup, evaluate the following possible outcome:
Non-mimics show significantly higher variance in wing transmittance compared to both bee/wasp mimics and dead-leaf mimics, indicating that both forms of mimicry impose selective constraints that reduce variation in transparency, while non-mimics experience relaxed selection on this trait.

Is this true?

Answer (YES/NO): NO